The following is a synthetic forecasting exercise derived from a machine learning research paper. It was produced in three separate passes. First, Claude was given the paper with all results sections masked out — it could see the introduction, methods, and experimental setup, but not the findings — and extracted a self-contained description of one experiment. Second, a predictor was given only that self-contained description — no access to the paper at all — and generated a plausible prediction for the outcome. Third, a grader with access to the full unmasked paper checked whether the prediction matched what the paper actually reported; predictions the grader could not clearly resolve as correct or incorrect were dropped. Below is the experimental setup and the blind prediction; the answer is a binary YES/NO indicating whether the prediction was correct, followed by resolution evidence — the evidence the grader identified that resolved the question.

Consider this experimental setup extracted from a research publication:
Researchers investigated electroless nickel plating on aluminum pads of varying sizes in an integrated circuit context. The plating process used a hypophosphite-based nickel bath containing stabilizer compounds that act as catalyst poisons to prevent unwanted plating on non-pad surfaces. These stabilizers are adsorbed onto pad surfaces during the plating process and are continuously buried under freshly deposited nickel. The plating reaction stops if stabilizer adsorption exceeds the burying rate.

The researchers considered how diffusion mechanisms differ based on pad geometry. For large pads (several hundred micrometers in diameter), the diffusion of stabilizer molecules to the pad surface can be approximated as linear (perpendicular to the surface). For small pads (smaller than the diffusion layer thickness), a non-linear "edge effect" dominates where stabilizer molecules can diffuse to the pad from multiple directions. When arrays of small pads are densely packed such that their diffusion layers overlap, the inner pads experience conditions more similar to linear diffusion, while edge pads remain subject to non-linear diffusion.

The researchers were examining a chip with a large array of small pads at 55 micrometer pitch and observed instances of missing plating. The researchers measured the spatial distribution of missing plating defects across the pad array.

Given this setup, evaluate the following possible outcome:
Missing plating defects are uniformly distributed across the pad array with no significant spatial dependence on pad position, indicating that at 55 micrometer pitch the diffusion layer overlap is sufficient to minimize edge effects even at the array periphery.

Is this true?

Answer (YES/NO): NO